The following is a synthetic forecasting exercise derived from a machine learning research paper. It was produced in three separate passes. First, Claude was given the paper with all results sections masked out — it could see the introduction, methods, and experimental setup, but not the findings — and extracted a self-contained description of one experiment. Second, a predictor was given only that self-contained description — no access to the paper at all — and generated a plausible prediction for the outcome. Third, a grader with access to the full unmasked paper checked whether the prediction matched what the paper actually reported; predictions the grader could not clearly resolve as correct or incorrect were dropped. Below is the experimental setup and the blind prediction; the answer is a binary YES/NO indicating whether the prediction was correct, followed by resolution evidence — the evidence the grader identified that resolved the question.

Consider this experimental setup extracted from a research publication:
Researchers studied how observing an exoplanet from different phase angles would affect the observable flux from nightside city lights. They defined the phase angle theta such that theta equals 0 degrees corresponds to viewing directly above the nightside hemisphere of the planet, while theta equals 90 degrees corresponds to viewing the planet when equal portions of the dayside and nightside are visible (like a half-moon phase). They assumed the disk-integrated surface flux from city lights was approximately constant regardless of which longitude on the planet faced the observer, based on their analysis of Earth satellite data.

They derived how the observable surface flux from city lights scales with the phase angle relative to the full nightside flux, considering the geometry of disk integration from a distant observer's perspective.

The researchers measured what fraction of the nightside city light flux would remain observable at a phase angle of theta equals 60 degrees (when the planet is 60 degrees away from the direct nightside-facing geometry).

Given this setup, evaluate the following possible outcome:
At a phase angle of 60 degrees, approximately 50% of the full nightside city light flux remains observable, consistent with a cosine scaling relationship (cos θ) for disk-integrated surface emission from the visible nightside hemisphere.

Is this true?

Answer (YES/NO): NO